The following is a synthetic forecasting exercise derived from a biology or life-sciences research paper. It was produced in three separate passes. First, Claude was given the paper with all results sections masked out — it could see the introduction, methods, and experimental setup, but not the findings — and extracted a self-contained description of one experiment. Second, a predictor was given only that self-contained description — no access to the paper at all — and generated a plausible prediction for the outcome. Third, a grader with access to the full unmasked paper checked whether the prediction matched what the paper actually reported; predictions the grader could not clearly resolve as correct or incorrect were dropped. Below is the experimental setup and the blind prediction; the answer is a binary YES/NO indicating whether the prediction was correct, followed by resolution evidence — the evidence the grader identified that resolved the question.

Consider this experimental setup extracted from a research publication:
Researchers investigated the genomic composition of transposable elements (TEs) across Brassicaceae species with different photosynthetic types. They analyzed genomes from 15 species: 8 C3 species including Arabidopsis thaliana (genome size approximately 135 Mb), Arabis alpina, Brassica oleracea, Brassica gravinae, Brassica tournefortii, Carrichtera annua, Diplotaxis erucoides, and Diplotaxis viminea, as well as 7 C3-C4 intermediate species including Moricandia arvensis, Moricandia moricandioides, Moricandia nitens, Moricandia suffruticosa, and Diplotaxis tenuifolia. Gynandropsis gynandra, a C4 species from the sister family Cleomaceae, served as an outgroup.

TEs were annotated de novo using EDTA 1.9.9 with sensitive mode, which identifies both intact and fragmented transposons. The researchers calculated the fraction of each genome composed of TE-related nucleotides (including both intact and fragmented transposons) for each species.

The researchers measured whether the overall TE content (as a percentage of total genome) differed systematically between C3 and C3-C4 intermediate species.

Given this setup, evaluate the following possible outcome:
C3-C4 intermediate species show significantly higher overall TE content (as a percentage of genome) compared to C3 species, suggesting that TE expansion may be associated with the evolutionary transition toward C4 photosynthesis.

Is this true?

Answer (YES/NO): YES